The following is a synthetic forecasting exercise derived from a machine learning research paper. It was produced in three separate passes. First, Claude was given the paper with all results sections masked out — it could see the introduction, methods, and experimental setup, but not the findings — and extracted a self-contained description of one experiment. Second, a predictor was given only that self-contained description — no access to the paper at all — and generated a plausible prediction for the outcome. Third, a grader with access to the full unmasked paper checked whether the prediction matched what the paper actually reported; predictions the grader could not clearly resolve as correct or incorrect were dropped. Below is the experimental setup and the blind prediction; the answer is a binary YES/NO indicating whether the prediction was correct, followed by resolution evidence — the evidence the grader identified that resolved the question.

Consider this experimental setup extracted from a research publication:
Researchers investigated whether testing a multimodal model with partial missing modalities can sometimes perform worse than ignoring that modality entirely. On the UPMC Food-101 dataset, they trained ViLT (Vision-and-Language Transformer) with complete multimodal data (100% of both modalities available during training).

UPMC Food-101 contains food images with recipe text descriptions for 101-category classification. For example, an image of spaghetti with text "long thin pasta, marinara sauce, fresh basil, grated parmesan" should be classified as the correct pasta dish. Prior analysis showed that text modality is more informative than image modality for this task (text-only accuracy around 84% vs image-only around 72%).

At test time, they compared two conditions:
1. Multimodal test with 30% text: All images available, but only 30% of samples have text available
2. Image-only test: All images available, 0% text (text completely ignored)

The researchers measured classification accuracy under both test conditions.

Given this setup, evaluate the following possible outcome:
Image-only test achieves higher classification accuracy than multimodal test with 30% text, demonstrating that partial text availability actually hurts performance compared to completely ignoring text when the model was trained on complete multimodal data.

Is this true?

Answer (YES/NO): YES